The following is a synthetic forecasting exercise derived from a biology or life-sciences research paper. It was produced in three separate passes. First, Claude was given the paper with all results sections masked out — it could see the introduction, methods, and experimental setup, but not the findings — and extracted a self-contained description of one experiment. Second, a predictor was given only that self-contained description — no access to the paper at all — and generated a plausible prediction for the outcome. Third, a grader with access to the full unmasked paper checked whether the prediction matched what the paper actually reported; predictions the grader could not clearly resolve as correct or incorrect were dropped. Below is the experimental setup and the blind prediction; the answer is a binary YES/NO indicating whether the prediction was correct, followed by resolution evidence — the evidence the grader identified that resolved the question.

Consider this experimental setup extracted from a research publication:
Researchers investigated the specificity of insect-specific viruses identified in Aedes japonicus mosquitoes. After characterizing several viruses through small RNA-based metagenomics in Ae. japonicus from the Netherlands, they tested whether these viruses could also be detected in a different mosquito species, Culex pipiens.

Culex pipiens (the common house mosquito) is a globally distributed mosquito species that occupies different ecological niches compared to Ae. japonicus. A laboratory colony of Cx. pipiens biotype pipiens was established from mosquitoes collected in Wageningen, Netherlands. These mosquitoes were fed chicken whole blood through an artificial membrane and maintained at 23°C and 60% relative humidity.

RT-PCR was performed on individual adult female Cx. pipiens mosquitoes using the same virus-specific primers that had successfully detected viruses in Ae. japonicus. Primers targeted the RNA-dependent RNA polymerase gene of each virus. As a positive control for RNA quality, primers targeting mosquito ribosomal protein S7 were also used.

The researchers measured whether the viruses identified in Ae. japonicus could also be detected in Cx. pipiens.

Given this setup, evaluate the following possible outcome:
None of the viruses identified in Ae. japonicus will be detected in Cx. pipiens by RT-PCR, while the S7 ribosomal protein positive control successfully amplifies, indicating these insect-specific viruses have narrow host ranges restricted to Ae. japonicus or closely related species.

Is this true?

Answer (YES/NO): YES